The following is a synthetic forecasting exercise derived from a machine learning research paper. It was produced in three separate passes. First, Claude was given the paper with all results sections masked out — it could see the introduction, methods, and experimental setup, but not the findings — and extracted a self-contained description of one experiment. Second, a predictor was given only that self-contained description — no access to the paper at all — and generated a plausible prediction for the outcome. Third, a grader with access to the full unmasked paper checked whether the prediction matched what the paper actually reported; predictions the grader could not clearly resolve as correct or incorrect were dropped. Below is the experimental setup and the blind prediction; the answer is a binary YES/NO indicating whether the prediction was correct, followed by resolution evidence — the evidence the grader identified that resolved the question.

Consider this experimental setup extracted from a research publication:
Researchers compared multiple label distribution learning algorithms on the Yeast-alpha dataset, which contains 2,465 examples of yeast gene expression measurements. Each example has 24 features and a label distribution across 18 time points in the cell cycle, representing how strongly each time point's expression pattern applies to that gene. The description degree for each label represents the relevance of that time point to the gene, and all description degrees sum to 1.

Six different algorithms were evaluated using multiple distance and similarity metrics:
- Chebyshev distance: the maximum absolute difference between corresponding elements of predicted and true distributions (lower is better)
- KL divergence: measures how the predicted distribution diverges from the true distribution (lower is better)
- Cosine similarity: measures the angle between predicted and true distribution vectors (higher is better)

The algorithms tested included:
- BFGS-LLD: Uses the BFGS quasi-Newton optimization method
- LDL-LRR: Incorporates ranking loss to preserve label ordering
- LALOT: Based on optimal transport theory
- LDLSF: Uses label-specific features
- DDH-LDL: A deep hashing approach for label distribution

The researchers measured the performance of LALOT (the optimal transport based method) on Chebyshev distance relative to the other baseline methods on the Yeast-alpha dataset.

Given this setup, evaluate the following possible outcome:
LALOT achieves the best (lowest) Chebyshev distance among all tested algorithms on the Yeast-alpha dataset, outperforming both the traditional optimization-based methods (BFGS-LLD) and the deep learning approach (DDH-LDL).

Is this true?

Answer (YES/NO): NO